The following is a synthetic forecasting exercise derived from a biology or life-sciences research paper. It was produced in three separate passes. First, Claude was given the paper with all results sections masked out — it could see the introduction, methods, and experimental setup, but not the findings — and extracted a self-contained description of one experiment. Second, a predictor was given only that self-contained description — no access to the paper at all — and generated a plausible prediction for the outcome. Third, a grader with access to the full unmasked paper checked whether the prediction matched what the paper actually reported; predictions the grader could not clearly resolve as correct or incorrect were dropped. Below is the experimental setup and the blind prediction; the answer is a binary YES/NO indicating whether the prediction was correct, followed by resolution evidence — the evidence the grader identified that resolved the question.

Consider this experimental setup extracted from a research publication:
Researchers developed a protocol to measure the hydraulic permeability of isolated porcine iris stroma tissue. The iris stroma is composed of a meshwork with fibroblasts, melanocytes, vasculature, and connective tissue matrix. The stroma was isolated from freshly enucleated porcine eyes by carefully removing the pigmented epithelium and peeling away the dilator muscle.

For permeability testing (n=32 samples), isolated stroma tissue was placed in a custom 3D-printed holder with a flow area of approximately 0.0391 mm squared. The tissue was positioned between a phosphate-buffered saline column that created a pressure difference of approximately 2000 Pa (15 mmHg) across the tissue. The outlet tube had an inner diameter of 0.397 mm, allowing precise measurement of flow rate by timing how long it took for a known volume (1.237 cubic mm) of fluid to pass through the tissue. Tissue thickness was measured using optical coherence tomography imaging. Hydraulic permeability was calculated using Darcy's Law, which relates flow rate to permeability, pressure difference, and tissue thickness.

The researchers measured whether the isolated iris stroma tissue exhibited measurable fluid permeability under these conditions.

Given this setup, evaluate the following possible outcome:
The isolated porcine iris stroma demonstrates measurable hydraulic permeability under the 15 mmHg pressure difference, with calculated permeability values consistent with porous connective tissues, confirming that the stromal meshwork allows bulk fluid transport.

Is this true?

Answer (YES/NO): YES